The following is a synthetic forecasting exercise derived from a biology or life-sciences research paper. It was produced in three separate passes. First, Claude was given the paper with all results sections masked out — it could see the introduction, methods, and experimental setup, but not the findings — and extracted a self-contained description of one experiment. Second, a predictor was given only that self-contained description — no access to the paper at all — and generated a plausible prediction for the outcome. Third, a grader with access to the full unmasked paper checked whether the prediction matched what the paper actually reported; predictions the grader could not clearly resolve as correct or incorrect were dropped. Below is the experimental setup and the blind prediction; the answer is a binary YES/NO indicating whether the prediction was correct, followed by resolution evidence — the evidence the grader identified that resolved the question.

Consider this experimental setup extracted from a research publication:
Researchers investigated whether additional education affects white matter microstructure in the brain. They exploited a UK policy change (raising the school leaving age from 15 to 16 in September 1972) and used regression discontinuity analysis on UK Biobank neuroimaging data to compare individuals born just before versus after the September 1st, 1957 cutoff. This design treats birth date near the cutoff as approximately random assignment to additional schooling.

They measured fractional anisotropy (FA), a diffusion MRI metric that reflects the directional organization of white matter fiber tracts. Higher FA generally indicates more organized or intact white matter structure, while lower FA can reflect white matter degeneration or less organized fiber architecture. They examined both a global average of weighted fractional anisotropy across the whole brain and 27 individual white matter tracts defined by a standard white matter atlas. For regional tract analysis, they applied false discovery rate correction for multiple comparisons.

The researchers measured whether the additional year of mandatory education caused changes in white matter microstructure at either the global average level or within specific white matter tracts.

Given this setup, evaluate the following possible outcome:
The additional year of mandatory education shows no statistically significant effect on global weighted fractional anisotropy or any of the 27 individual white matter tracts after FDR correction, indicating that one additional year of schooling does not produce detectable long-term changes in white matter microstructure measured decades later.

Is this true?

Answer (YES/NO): YES